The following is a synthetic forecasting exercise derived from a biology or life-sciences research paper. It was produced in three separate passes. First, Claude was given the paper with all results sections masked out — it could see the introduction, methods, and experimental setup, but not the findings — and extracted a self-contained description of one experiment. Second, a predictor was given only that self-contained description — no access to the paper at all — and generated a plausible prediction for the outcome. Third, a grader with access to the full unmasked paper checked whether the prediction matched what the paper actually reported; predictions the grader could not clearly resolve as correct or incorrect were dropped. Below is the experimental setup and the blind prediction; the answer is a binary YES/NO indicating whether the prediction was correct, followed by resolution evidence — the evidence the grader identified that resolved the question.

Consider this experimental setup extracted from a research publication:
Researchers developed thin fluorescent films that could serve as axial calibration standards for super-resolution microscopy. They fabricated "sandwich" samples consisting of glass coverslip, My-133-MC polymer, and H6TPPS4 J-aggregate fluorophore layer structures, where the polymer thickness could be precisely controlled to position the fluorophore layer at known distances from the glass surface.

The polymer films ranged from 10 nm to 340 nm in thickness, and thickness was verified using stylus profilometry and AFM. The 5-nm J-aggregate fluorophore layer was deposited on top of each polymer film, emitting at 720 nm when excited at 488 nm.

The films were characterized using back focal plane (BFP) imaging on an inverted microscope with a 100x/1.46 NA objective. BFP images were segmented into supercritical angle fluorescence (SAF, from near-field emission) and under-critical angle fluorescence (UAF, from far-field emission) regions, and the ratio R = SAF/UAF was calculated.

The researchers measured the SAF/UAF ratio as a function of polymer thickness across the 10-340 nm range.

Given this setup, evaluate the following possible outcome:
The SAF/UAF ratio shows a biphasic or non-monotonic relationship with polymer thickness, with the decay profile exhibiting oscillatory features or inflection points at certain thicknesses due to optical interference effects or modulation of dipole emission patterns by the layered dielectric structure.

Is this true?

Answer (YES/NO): NO